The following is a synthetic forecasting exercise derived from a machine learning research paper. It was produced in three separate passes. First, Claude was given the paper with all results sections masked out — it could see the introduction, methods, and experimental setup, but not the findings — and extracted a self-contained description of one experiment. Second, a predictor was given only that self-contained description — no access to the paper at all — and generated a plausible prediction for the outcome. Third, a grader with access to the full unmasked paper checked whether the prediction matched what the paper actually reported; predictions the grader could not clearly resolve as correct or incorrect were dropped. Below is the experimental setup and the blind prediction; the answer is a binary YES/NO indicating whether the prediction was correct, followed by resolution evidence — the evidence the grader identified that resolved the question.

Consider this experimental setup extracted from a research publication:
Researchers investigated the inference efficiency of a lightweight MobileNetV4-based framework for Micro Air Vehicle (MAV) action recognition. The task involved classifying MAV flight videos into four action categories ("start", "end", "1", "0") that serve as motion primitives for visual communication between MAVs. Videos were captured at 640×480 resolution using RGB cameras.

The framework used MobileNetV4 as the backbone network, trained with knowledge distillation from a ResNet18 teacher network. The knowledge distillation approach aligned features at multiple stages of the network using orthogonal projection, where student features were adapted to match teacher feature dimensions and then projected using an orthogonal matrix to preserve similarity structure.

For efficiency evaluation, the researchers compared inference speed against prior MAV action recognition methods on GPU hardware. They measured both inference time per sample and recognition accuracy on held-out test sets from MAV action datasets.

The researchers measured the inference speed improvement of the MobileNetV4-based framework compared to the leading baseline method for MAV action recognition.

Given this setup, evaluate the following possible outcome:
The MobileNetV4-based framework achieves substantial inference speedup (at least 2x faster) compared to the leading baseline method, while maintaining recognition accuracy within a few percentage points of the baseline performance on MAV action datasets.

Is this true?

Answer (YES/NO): YES